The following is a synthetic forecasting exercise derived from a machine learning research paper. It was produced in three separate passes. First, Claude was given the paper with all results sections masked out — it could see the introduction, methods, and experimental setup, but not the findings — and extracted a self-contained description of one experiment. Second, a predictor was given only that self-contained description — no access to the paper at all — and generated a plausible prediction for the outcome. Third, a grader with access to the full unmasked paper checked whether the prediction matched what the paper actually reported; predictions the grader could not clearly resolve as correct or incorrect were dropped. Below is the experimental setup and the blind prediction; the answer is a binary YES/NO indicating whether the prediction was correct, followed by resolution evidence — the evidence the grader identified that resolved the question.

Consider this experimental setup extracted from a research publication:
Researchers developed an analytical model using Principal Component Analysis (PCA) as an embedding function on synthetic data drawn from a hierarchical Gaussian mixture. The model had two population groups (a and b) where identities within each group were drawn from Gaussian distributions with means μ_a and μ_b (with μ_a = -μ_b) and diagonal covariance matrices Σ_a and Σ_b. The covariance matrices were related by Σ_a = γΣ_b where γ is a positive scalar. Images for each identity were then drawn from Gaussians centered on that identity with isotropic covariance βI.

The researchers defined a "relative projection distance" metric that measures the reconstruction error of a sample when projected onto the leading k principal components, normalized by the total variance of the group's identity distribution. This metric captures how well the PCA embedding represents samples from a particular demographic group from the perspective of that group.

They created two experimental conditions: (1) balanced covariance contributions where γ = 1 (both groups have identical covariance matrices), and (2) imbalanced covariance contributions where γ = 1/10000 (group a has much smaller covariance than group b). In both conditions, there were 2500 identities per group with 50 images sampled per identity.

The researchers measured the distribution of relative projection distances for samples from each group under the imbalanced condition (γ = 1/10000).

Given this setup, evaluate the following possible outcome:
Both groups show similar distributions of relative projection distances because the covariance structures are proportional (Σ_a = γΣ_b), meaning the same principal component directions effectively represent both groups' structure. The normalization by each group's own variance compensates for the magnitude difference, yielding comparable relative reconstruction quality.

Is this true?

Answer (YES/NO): NO